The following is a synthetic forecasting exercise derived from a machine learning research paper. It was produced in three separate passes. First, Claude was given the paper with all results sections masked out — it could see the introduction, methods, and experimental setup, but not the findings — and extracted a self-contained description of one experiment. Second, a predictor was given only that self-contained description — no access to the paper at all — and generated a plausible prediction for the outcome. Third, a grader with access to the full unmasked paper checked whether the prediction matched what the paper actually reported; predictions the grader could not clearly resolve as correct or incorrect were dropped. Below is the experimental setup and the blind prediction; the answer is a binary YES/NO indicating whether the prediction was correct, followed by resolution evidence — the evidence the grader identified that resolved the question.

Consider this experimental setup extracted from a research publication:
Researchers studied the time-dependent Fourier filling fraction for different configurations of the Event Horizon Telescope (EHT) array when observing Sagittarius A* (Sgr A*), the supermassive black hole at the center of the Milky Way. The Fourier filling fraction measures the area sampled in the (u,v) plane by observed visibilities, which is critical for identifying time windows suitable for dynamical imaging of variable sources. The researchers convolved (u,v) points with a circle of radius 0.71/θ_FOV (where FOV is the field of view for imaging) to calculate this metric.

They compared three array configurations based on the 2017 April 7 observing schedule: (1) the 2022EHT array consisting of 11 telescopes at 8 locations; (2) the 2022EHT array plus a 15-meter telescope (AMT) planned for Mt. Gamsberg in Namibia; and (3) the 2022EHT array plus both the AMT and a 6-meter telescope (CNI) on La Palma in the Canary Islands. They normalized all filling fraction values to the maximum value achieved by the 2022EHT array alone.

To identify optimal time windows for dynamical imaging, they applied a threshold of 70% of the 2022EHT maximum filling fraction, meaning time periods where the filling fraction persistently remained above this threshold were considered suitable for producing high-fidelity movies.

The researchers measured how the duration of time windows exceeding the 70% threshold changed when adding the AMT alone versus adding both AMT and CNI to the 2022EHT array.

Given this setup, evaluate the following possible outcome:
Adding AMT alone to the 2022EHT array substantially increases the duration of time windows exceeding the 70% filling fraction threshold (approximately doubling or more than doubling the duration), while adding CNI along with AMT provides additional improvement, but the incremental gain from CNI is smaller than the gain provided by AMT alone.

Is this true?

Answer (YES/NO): YES